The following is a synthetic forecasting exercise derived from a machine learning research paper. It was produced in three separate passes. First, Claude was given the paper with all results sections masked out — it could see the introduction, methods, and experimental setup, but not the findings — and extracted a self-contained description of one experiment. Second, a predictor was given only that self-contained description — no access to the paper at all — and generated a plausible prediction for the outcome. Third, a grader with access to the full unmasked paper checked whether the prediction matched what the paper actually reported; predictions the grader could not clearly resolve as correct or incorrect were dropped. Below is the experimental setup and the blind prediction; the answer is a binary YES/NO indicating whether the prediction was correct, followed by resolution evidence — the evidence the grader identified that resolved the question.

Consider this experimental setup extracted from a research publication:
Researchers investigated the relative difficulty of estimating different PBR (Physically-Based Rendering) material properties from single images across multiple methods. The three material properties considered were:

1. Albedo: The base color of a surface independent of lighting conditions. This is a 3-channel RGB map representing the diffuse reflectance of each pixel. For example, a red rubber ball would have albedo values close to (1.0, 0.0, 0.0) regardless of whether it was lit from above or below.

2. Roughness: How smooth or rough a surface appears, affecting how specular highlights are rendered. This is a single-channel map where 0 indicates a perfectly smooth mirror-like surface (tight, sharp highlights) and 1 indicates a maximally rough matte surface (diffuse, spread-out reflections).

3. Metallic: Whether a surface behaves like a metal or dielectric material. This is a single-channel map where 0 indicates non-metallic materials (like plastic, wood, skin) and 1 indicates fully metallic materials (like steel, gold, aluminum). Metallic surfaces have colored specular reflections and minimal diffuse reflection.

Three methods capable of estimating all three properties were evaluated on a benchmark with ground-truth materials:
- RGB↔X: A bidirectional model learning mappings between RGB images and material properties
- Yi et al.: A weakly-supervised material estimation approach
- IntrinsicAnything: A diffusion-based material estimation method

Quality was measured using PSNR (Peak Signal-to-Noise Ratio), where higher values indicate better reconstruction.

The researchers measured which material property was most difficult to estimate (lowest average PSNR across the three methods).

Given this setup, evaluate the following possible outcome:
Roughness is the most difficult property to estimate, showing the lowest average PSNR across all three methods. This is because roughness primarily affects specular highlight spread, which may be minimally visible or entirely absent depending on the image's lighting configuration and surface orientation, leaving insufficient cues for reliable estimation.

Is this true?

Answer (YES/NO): YES